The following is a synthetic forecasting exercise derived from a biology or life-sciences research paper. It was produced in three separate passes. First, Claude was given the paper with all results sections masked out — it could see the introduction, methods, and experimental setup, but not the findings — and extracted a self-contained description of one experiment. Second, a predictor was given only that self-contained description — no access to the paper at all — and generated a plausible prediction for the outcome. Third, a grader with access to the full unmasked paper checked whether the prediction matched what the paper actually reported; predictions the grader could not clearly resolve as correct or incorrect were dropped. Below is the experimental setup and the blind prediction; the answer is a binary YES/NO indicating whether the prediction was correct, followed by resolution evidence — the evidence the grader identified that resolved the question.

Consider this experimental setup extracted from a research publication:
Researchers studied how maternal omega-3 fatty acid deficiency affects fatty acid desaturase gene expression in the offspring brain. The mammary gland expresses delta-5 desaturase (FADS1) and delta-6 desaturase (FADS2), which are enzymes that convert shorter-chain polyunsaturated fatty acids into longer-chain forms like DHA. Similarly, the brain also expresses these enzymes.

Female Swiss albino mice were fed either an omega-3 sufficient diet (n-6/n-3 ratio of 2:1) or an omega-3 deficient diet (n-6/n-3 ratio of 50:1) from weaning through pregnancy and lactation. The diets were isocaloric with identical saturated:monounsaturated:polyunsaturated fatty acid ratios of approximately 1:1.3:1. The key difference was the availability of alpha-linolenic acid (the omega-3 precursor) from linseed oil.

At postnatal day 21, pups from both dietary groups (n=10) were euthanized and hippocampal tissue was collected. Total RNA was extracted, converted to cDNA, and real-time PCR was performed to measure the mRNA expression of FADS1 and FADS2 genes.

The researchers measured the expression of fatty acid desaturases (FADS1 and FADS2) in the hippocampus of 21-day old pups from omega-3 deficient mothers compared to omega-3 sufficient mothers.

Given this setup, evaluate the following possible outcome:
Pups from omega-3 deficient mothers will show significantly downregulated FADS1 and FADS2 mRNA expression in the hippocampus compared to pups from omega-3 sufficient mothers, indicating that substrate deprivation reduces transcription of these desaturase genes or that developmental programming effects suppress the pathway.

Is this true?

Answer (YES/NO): NO